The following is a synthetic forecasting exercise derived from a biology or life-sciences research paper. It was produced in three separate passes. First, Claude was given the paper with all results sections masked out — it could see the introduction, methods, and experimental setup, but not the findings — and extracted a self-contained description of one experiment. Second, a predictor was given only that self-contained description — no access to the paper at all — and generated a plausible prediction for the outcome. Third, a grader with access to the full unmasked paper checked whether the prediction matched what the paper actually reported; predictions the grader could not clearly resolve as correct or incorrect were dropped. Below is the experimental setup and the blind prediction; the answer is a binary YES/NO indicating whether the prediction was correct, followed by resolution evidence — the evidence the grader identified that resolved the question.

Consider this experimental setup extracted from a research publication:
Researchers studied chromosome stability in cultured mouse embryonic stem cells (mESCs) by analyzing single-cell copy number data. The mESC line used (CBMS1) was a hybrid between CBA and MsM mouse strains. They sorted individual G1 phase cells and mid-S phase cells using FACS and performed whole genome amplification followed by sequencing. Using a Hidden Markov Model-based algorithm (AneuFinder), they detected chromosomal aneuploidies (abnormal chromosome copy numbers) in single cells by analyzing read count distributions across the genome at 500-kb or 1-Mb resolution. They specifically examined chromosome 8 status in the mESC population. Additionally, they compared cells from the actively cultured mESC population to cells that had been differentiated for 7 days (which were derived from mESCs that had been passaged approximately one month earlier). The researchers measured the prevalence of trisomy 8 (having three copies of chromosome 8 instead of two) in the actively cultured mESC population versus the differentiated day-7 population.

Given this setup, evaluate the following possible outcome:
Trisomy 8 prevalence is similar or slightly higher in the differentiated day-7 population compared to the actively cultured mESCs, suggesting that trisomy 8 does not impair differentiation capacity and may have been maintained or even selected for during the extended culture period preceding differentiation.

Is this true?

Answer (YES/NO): NO